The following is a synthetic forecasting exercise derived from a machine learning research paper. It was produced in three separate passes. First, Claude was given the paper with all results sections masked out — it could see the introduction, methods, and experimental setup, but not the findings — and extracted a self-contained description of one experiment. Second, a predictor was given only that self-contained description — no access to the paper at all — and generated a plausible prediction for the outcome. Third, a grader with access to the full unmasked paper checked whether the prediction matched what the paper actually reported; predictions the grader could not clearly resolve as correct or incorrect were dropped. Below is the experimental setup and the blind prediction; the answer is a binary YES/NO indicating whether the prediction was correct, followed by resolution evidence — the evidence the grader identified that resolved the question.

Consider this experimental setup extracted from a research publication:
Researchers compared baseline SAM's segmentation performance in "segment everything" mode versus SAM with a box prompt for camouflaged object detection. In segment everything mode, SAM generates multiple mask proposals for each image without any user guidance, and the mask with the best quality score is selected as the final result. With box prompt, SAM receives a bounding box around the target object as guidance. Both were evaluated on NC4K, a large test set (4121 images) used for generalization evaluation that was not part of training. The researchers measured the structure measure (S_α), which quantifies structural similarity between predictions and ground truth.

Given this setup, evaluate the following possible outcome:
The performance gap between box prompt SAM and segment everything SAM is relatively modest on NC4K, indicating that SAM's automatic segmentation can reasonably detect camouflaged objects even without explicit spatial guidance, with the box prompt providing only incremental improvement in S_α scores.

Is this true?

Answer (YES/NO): NO